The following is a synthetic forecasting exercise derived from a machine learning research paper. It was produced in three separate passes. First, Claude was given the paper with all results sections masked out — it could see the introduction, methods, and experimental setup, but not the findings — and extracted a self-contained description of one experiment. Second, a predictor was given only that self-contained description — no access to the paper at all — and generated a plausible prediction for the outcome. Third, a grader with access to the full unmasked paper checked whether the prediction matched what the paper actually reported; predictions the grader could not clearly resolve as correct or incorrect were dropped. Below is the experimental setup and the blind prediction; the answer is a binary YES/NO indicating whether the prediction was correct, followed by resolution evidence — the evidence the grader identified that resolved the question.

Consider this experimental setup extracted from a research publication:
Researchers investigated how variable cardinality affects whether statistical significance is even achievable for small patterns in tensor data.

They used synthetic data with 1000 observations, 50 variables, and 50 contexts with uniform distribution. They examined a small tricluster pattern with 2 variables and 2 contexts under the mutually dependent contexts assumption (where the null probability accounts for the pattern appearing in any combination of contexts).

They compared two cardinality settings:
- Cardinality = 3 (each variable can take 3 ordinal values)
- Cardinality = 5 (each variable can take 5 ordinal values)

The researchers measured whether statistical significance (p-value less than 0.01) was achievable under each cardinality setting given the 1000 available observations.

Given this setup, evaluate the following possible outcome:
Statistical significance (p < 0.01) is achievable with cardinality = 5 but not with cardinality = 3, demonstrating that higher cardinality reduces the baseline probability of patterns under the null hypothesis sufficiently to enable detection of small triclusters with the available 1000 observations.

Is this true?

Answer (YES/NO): NO